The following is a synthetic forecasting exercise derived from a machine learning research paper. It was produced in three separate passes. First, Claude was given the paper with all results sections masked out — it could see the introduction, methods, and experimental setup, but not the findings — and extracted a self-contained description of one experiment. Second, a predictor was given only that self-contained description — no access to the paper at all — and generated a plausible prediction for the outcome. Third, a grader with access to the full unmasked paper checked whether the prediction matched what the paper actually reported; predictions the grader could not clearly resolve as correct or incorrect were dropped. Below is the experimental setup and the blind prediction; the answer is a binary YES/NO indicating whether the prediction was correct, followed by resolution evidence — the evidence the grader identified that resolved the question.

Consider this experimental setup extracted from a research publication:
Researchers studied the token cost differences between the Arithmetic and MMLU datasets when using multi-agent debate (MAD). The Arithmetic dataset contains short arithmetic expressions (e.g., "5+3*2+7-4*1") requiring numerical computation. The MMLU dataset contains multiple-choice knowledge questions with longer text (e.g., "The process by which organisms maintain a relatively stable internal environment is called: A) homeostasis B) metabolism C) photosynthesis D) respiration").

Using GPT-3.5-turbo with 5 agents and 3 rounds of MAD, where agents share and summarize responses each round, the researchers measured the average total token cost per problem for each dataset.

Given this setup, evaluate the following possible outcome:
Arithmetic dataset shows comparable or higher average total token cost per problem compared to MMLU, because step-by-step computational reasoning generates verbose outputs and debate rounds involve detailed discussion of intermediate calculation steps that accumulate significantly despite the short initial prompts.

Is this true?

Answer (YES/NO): NO